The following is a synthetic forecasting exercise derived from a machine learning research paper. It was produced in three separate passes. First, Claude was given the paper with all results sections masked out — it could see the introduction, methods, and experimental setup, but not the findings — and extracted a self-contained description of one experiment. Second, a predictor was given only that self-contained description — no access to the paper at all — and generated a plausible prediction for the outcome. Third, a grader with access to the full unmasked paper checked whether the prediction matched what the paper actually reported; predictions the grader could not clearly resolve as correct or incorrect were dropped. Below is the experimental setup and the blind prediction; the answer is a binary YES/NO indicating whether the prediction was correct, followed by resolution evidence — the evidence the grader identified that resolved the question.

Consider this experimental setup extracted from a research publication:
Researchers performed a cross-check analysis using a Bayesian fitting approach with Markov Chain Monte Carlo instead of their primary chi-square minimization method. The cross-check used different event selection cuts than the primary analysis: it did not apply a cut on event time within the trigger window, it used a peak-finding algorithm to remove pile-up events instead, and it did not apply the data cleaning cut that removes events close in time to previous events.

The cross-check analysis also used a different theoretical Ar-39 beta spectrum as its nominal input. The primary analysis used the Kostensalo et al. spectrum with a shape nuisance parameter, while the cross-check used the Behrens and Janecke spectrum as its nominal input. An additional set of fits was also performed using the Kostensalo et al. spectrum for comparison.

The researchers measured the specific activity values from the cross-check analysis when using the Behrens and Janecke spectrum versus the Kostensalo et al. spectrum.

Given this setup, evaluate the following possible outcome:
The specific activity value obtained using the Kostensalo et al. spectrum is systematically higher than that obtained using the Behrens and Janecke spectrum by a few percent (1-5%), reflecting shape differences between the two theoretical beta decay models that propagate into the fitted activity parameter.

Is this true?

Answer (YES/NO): NO